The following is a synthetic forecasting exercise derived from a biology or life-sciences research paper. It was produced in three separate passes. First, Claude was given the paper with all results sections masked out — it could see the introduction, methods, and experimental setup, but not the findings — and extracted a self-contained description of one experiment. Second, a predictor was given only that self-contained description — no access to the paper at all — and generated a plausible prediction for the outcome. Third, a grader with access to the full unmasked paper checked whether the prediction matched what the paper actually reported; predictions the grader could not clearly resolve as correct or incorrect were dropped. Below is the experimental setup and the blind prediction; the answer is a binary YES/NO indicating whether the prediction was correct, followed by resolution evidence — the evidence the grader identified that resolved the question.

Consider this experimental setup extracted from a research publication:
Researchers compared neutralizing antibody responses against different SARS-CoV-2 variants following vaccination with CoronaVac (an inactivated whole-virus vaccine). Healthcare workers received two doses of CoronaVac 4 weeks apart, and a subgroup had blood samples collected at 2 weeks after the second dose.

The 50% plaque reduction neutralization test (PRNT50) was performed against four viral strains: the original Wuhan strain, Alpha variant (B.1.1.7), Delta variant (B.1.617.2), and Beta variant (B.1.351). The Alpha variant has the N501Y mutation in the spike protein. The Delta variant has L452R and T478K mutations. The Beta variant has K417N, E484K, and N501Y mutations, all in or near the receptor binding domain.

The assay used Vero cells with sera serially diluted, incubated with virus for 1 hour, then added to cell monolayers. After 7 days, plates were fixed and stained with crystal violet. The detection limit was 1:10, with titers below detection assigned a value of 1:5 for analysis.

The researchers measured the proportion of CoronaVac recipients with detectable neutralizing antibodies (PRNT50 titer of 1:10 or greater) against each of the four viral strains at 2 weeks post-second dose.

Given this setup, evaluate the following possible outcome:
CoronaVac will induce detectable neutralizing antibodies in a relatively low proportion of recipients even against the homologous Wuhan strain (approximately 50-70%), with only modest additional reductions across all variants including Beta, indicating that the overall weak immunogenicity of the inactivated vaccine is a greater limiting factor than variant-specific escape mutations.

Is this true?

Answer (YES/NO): NO